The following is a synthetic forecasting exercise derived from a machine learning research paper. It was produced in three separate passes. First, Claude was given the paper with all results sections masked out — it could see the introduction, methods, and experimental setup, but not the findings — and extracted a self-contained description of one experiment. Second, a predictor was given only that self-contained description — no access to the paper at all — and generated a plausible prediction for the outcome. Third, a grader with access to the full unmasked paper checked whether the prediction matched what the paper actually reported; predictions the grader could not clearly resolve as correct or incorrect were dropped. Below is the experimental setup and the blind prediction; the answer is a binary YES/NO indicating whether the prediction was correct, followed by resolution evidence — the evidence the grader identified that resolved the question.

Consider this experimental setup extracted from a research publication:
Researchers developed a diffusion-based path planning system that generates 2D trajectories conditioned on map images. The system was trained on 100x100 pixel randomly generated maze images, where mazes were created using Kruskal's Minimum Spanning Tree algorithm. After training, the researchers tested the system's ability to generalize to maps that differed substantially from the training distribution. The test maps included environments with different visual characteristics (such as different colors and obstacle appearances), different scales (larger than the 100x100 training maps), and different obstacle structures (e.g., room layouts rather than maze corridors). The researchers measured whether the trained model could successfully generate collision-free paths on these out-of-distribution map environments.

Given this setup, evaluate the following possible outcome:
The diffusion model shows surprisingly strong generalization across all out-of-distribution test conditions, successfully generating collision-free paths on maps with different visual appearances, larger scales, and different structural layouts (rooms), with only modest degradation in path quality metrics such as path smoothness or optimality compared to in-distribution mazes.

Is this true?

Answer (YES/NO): NO